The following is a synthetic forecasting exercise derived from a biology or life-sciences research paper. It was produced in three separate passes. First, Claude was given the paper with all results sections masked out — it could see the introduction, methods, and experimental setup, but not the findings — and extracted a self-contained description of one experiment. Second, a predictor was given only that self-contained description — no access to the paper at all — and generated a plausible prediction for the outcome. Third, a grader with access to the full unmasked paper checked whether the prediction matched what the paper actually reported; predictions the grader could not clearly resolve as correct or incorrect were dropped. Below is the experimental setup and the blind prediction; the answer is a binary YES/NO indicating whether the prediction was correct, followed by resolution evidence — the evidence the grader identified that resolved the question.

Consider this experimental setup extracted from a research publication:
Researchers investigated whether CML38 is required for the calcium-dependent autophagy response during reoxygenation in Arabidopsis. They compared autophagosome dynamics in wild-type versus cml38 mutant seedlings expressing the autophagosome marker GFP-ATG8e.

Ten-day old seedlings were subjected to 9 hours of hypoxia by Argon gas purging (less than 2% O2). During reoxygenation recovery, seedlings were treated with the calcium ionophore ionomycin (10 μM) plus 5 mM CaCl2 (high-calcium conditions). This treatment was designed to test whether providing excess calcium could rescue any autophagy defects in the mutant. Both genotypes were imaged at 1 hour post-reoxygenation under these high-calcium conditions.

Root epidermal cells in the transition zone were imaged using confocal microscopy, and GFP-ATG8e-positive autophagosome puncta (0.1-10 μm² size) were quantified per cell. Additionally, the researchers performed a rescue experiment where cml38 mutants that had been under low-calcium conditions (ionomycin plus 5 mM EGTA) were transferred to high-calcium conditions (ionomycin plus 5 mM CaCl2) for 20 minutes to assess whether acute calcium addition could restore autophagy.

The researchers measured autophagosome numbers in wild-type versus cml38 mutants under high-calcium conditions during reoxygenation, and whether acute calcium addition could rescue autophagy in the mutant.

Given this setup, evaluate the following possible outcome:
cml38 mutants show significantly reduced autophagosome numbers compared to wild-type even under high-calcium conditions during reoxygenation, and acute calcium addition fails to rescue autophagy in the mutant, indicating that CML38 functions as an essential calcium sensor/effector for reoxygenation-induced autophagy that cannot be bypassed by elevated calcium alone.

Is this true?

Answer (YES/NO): YES